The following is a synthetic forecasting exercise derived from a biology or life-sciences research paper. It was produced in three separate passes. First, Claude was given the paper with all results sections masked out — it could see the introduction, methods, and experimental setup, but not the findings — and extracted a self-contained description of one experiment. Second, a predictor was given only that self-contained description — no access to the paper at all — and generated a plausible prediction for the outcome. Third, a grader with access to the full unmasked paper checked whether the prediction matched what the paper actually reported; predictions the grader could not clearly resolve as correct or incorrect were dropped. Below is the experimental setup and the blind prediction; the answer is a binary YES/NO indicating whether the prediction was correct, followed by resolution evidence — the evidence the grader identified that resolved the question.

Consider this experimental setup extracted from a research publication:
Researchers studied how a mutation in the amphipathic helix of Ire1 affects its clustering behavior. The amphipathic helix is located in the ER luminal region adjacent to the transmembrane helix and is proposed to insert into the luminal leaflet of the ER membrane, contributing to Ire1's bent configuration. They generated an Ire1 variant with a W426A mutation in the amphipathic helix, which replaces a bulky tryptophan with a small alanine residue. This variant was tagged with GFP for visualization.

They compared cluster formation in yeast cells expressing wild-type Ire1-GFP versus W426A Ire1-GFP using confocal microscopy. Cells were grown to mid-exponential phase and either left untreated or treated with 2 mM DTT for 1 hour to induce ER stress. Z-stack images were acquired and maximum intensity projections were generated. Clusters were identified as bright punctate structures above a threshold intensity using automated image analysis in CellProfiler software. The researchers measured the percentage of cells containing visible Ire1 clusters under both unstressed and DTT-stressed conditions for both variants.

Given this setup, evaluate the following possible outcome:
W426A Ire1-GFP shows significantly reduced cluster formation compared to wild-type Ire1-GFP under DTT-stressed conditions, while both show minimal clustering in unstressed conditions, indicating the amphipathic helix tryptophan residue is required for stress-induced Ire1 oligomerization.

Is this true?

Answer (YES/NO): NO